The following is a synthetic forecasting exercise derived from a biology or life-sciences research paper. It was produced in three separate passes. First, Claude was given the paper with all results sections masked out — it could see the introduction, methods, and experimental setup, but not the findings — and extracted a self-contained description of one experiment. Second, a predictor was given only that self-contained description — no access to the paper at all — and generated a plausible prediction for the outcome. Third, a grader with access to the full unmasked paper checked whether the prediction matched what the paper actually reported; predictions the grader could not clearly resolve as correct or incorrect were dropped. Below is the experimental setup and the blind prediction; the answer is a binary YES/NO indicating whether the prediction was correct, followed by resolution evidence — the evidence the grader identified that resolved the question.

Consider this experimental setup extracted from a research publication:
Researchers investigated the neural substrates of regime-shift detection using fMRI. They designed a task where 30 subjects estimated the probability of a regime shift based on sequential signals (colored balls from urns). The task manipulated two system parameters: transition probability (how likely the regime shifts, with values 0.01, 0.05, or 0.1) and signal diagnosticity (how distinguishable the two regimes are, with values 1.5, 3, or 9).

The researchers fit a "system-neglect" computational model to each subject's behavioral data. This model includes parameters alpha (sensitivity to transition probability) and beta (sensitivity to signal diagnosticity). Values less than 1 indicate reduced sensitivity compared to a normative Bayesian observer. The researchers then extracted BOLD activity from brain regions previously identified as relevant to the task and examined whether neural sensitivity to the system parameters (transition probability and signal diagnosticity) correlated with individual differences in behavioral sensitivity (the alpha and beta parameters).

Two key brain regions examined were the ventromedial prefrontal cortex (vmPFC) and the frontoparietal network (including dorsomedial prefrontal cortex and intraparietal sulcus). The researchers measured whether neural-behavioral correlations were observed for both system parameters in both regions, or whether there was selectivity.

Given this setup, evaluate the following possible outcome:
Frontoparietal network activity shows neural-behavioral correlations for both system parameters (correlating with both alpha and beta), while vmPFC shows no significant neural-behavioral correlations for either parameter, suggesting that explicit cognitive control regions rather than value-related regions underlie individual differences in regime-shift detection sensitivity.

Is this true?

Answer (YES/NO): NO